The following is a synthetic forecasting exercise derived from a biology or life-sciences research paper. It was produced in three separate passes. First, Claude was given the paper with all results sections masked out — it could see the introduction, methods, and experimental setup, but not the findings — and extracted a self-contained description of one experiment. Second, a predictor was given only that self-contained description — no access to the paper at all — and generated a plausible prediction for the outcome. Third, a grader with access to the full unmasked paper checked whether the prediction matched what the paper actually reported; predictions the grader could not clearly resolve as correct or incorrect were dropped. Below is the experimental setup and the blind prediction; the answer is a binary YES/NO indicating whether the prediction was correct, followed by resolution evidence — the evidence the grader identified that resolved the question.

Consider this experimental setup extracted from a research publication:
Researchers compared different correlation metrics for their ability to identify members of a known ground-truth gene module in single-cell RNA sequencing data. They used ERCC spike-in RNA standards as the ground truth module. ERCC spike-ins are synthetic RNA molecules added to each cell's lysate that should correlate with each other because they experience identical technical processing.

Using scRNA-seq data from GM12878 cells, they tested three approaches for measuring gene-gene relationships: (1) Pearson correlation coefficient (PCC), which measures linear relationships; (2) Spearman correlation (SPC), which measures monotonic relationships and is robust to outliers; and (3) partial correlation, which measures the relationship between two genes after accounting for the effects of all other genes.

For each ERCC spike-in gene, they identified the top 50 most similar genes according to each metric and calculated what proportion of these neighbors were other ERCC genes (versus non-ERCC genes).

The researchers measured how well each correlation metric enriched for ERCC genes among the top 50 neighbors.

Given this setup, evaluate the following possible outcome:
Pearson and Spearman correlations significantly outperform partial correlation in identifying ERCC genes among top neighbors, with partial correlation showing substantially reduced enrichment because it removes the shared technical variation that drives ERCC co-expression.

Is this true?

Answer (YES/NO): YES